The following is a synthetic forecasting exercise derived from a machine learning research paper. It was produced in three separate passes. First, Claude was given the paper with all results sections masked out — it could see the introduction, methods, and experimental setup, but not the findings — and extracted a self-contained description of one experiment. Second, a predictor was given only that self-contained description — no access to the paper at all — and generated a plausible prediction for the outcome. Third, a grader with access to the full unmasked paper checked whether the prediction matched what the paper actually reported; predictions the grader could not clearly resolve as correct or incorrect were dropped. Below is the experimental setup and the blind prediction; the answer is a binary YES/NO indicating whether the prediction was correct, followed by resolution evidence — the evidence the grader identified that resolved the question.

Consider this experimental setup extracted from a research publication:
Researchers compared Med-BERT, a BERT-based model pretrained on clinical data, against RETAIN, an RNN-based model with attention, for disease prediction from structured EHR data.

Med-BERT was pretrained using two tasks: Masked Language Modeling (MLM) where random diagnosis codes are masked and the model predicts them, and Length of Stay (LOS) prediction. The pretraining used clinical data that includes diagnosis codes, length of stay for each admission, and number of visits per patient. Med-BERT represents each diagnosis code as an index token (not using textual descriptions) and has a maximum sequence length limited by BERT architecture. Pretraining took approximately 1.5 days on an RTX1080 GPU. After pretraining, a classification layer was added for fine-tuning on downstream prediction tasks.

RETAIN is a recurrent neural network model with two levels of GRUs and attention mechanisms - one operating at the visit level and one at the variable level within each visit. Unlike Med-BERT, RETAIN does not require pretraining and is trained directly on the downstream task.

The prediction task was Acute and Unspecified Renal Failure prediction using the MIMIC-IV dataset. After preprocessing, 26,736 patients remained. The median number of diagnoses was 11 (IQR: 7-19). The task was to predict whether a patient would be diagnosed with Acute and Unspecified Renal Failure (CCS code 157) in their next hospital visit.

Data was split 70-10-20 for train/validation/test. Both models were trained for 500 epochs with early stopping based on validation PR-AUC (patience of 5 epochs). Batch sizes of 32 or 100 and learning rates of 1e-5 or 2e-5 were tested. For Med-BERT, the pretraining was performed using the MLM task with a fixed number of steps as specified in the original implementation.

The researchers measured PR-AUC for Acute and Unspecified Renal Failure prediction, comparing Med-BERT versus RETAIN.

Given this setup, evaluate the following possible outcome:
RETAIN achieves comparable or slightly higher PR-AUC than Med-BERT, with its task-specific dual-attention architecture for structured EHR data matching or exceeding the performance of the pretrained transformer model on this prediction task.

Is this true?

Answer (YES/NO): YES